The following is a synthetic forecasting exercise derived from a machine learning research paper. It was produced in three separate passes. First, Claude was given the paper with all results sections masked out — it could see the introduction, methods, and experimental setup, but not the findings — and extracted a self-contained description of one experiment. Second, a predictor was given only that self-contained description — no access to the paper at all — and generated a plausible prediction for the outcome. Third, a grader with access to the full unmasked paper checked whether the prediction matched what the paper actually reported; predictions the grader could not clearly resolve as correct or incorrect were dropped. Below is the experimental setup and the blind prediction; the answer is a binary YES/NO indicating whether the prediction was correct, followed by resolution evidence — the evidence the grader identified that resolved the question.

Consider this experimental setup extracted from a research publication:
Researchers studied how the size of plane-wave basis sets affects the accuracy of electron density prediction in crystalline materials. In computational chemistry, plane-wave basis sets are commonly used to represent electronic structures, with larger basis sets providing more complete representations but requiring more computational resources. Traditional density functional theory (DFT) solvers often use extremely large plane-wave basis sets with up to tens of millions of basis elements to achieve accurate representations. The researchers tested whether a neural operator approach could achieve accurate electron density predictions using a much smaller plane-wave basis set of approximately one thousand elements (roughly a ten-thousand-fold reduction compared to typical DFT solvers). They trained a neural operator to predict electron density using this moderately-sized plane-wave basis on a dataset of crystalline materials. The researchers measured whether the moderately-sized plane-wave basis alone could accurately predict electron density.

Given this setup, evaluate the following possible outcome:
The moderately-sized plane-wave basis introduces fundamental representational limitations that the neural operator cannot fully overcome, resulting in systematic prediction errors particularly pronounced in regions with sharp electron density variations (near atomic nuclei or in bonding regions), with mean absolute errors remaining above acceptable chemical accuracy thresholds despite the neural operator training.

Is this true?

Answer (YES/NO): YES